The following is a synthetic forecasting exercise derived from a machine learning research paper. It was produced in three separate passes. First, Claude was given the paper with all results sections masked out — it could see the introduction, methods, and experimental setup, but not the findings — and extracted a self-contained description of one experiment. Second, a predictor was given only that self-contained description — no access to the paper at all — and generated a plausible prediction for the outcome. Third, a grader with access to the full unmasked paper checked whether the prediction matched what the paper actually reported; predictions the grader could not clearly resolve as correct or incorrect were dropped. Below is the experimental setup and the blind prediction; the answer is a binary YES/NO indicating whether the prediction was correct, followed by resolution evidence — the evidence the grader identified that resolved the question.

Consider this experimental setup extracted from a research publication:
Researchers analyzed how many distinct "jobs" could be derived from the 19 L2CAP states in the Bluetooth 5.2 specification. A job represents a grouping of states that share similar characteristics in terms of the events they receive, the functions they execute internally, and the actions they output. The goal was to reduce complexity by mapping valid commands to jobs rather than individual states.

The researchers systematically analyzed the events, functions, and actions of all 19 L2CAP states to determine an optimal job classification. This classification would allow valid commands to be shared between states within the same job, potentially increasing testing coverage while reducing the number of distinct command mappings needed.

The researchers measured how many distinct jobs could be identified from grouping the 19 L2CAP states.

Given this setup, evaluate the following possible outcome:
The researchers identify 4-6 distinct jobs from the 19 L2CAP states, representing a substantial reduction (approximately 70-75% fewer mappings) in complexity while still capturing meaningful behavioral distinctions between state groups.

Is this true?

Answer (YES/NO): NO